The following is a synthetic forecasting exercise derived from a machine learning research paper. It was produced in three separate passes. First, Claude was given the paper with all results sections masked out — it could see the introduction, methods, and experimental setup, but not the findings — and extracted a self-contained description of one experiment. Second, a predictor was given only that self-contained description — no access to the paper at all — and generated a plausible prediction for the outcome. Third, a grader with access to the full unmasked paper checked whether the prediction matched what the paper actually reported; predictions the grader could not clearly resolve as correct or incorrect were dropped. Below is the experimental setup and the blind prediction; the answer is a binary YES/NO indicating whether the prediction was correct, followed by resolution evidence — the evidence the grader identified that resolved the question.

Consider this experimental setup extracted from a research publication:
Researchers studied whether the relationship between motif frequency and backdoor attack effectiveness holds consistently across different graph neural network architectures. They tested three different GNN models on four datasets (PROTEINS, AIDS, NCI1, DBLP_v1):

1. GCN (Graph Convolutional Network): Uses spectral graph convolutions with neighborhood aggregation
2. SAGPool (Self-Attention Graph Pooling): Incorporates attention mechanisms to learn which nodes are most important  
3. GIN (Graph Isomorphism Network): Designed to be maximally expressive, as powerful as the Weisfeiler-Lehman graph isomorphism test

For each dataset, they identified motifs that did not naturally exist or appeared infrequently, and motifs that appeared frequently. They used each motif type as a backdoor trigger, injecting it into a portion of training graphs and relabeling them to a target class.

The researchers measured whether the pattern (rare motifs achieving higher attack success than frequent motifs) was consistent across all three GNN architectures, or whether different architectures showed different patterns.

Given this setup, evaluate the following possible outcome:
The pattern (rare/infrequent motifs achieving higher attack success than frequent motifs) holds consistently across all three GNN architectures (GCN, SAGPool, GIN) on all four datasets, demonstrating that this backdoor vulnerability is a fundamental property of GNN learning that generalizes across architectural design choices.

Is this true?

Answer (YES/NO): YES